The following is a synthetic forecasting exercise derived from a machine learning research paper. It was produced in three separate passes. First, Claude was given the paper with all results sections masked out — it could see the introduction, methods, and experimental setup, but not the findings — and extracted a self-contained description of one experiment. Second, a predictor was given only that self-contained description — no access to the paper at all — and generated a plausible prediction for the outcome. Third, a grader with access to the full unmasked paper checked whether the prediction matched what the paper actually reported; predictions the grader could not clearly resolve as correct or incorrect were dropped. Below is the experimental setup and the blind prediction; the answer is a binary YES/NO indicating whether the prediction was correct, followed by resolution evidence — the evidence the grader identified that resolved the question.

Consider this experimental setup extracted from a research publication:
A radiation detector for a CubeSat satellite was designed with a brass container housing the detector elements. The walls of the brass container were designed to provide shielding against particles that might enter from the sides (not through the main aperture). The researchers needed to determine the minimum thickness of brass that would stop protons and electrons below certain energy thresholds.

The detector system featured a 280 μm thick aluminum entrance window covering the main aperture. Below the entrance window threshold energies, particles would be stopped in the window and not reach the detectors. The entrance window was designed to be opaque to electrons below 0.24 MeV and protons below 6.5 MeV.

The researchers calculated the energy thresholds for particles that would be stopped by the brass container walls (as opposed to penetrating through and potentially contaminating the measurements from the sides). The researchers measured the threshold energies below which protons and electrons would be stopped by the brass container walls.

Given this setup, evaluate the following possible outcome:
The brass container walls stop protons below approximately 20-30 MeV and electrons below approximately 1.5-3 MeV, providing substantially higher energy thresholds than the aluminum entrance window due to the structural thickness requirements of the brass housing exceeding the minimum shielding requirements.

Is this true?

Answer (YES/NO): NO